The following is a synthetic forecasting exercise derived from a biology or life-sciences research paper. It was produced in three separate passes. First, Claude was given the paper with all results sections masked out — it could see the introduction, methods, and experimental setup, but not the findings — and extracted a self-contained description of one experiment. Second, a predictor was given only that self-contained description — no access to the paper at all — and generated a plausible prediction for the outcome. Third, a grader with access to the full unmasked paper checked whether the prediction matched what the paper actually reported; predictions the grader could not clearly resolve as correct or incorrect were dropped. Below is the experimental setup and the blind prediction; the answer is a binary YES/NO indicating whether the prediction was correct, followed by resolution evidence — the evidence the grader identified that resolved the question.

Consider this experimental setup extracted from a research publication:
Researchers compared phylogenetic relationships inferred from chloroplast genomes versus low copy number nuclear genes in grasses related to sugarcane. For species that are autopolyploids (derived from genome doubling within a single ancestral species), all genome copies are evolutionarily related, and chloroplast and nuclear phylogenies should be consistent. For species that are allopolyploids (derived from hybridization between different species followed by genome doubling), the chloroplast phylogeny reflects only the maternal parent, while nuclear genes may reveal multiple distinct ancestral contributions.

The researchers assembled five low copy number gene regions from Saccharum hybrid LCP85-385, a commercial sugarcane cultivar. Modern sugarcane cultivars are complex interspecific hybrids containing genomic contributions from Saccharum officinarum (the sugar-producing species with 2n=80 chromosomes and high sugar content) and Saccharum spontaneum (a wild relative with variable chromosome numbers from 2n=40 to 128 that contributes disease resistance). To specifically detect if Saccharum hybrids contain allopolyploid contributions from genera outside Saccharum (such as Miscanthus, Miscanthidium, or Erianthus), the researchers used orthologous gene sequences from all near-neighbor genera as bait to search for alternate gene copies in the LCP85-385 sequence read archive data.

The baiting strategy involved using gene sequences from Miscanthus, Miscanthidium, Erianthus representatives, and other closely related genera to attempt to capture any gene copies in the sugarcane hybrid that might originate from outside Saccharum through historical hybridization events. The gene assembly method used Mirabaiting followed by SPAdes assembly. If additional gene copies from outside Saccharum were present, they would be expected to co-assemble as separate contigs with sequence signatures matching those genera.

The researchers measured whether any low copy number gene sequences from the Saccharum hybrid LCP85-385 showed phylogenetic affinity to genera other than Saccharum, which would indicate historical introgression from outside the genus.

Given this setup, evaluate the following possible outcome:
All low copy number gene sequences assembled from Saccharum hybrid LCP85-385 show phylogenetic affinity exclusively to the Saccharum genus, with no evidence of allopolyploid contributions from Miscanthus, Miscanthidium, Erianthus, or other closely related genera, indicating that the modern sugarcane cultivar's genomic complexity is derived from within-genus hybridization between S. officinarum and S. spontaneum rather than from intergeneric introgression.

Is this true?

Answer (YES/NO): YES